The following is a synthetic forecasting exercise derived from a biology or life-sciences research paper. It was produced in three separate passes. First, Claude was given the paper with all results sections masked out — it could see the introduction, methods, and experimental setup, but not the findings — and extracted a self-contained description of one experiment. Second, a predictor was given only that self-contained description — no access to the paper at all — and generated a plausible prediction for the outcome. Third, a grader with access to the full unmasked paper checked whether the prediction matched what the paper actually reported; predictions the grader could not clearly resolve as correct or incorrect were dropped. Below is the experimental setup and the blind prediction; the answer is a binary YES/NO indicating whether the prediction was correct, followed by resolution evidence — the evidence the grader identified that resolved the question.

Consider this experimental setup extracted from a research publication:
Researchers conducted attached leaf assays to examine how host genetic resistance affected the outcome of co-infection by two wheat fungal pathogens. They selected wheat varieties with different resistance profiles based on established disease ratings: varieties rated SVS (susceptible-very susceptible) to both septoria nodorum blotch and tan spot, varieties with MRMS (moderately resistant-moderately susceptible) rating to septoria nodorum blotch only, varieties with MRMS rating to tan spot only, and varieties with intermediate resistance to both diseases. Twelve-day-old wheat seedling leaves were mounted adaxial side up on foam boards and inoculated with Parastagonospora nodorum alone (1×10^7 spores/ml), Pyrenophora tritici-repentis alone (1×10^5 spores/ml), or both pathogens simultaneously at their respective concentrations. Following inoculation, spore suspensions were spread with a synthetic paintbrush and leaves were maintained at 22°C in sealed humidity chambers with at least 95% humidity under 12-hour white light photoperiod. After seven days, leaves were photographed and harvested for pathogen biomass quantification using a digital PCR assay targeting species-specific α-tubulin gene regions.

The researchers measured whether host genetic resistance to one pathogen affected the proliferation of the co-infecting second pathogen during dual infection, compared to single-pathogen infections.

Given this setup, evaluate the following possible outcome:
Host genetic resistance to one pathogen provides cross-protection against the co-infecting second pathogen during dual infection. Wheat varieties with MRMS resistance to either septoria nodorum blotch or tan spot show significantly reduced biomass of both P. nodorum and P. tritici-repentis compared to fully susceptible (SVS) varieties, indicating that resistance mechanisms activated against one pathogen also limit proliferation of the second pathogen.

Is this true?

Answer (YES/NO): NO